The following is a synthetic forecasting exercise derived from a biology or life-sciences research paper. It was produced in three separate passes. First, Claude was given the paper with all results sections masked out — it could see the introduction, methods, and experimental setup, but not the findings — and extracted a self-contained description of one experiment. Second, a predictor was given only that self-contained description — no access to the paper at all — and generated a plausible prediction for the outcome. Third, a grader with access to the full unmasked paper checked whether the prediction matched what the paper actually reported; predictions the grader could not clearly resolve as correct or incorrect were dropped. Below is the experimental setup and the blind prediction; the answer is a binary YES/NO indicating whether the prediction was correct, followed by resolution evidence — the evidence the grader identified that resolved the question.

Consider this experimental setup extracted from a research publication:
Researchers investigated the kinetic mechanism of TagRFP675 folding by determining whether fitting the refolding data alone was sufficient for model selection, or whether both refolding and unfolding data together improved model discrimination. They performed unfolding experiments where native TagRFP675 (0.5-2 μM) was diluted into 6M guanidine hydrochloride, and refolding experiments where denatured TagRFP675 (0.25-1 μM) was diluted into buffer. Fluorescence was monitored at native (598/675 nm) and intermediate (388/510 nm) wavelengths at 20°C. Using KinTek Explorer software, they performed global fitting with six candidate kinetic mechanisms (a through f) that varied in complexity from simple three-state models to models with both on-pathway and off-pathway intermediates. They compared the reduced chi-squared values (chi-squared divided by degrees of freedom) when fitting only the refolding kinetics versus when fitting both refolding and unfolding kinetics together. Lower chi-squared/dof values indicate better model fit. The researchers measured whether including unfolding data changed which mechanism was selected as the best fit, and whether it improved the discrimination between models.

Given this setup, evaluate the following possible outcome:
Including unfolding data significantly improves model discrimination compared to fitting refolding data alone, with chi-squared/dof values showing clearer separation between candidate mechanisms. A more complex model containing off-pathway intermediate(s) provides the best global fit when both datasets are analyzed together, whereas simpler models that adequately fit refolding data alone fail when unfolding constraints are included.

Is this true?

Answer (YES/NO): NO